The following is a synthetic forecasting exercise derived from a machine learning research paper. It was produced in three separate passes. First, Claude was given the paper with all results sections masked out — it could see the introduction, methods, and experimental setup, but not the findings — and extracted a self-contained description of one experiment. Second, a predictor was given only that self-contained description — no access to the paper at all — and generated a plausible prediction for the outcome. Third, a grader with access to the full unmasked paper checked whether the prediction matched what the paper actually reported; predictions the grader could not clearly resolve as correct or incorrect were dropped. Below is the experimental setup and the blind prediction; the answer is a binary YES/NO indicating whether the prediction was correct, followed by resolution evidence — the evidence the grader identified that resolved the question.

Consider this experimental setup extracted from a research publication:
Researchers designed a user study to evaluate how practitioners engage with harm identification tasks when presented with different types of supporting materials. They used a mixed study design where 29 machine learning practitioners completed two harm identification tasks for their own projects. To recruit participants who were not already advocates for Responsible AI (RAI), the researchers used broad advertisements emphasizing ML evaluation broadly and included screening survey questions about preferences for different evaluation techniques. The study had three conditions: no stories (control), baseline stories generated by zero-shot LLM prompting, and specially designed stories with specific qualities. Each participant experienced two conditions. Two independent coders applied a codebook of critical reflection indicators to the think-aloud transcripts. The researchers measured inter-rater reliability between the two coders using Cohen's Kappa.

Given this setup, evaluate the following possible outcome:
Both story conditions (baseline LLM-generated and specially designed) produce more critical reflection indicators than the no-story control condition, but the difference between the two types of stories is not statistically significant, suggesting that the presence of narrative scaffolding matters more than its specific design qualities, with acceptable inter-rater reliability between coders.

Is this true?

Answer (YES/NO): NO